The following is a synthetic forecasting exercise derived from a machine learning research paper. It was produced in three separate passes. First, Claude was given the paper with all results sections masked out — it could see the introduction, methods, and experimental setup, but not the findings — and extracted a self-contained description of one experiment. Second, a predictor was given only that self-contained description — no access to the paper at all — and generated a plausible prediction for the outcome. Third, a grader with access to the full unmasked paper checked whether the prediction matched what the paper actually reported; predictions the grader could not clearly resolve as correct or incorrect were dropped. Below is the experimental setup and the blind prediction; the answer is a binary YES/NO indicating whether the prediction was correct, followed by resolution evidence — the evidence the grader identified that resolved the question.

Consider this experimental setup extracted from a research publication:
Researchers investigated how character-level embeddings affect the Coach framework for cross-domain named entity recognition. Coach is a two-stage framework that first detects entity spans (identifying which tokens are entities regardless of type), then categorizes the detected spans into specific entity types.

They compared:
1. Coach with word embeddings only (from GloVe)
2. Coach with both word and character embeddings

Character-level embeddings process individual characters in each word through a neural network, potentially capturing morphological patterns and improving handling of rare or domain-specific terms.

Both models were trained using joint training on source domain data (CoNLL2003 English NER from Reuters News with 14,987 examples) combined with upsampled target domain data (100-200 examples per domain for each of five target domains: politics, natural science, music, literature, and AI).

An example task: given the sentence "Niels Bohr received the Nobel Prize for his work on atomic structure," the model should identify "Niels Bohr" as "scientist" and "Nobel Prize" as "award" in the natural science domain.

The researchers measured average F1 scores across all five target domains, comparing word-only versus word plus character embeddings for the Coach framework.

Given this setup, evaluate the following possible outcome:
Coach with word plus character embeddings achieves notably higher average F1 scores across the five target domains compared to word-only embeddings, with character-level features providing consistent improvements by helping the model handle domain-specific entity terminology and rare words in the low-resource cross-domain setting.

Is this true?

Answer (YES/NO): YES